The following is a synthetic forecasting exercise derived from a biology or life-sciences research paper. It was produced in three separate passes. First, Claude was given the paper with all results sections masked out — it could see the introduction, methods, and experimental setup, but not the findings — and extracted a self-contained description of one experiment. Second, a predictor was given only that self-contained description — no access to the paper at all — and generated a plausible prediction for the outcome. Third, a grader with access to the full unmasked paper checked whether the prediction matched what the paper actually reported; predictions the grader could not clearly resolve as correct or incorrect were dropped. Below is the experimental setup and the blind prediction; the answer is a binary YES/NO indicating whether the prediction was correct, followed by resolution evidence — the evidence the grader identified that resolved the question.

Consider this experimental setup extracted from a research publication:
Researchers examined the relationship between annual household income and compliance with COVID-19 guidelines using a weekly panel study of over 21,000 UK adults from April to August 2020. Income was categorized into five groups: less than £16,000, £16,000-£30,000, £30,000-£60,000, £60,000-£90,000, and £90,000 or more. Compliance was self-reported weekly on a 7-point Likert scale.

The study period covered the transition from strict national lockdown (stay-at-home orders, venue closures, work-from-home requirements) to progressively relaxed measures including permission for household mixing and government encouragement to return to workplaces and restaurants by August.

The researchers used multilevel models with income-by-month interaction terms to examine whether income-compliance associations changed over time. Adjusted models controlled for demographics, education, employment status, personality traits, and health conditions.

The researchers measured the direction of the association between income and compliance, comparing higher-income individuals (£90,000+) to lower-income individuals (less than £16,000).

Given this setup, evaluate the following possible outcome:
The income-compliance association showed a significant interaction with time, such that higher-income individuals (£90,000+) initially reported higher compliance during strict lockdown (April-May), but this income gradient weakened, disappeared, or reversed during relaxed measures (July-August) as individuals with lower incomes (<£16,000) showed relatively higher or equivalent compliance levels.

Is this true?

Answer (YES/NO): YES